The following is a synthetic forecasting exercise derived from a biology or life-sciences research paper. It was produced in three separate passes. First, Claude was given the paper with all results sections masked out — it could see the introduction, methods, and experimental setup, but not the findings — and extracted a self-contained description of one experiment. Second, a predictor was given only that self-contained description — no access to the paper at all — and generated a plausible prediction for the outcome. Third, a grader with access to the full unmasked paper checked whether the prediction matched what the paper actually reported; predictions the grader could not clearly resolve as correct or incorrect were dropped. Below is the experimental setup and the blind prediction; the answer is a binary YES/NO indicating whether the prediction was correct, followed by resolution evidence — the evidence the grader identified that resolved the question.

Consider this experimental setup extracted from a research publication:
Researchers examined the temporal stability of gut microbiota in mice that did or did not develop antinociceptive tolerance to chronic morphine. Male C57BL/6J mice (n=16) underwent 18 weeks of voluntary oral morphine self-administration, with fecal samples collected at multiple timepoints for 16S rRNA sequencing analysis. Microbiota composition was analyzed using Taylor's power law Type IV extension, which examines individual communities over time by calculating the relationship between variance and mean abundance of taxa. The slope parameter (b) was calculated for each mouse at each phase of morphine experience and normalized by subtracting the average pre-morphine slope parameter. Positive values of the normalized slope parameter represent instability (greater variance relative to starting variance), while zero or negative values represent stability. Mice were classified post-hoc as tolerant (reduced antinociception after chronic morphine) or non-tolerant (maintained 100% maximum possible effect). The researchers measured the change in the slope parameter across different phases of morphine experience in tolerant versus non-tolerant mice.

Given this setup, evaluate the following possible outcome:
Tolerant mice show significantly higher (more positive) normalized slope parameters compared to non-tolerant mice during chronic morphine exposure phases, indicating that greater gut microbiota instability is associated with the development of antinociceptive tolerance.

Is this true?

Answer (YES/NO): YES